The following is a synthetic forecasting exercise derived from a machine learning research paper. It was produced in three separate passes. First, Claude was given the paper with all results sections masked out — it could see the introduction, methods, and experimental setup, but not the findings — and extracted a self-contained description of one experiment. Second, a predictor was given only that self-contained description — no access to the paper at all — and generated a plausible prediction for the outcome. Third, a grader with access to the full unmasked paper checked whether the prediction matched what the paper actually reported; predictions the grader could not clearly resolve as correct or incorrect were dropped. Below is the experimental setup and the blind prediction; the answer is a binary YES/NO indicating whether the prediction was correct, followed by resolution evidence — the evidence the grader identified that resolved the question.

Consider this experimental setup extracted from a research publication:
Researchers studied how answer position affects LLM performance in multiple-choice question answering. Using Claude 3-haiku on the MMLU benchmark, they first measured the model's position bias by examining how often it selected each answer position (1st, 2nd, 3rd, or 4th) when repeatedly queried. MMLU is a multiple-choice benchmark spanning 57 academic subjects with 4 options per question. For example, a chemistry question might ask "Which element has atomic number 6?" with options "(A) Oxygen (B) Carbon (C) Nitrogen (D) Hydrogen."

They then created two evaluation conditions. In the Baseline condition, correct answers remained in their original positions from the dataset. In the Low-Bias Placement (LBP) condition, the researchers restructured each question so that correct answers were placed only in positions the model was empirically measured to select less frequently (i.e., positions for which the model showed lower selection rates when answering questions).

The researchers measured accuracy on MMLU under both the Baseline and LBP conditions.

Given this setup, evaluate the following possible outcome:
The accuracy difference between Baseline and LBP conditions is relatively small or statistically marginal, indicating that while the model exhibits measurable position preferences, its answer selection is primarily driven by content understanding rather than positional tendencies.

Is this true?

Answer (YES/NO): NO